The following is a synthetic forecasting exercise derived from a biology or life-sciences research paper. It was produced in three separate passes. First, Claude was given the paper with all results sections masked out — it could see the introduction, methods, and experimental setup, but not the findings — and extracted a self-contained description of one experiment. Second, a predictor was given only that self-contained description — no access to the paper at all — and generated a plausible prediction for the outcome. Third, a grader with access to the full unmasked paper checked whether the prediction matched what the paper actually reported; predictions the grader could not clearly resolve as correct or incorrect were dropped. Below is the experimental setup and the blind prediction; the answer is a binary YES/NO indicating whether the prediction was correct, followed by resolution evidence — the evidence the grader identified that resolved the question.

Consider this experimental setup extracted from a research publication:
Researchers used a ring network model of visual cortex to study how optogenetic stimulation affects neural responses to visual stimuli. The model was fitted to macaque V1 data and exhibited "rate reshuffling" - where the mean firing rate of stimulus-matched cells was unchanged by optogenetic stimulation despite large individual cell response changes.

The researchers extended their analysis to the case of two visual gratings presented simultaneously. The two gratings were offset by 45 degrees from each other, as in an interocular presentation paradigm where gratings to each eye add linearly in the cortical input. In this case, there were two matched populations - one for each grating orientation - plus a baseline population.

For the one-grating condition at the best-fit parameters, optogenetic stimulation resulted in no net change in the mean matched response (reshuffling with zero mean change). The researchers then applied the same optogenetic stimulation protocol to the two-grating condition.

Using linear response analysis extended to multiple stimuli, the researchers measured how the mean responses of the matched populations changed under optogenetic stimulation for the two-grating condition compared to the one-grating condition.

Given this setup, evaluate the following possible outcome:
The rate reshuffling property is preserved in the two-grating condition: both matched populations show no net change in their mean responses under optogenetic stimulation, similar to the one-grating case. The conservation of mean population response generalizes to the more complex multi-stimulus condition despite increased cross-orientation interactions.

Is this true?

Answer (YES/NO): NO